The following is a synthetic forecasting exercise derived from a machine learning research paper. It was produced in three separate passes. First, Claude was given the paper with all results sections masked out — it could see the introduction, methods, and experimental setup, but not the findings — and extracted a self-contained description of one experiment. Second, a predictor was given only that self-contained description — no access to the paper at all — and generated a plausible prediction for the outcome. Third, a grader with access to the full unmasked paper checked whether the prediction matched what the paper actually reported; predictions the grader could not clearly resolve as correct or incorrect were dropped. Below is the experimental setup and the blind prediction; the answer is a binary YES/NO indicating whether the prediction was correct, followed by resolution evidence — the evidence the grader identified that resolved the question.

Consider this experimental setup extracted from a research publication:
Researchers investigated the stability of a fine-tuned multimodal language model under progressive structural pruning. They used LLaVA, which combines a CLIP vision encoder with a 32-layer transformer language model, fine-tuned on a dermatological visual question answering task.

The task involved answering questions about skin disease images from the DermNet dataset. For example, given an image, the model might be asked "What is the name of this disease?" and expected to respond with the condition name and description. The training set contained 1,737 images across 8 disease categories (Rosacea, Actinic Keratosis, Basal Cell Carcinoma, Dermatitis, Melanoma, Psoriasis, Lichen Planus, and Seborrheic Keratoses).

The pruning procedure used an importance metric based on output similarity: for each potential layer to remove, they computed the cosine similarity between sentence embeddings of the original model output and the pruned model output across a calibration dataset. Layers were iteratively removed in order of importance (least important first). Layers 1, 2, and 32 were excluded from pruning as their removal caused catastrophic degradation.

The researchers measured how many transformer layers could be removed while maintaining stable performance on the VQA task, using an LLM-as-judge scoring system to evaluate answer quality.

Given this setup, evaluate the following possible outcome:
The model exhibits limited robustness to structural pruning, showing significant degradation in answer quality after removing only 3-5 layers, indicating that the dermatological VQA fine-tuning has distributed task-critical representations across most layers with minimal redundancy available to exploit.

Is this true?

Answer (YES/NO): NO